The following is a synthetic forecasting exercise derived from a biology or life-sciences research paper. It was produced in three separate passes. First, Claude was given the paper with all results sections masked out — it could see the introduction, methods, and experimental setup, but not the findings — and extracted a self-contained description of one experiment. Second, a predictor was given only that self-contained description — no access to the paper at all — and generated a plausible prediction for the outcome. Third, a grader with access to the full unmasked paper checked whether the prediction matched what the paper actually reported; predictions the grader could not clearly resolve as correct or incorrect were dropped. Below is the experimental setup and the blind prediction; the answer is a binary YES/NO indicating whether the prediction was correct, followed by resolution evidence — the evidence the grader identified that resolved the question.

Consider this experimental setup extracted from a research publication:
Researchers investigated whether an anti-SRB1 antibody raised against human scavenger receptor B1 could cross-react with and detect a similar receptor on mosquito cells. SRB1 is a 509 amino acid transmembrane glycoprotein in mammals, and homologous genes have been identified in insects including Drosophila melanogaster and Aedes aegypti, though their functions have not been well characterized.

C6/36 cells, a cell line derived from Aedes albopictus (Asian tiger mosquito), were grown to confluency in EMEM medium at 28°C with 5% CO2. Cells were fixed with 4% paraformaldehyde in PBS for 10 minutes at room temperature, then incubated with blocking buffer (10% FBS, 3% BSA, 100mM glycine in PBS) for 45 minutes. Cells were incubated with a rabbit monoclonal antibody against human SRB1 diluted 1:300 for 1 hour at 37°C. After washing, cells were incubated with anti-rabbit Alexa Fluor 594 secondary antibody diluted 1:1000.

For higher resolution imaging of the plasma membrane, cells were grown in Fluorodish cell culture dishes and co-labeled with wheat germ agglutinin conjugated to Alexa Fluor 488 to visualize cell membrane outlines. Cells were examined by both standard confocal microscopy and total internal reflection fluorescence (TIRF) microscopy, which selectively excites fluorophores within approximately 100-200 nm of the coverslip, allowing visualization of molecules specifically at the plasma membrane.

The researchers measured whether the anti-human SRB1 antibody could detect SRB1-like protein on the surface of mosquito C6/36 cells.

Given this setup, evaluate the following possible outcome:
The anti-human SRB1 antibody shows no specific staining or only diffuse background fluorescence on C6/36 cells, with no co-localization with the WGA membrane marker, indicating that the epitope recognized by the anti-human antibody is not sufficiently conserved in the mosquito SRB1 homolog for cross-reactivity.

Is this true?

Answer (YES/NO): NO